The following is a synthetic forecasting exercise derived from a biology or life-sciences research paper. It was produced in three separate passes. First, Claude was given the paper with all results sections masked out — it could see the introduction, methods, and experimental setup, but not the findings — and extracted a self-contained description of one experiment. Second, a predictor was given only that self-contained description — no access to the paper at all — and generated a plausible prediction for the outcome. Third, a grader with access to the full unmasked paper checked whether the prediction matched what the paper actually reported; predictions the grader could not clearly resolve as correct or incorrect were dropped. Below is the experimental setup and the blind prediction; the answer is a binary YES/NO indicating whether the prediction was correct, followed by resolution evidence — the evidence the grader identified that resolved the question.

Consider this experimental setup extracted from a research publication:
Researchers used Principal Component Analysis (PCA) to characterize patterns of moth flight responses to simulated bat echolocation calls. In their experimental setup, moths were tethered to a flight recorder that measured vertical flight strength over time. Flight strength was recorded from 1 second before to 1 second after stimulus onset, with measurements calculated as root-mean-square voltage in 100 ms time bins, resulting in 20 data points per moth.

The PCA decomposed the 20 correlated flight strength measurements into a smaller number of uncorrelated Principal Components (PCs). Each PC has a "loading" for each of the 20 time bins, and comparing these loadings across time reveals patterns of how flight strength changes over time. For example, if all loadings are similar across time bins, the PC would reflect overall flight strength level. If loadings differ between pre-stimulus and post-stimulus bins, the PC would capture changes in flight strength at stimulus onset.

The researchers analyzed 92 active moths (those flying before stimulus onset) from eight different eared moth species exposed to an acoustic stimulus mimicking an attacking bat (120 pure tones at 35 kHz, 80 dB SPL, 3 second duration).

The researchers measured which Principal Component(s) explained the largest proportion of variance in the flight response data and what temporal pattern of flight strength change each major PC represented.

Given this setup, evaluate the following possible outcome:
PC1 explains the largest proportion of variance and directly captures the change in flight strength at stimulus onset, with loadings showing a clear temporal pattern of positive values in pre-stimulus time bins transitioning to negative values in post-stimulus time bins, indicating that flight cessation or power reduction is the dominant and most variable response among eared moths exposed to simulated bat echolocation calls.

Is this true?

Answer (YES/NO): NO